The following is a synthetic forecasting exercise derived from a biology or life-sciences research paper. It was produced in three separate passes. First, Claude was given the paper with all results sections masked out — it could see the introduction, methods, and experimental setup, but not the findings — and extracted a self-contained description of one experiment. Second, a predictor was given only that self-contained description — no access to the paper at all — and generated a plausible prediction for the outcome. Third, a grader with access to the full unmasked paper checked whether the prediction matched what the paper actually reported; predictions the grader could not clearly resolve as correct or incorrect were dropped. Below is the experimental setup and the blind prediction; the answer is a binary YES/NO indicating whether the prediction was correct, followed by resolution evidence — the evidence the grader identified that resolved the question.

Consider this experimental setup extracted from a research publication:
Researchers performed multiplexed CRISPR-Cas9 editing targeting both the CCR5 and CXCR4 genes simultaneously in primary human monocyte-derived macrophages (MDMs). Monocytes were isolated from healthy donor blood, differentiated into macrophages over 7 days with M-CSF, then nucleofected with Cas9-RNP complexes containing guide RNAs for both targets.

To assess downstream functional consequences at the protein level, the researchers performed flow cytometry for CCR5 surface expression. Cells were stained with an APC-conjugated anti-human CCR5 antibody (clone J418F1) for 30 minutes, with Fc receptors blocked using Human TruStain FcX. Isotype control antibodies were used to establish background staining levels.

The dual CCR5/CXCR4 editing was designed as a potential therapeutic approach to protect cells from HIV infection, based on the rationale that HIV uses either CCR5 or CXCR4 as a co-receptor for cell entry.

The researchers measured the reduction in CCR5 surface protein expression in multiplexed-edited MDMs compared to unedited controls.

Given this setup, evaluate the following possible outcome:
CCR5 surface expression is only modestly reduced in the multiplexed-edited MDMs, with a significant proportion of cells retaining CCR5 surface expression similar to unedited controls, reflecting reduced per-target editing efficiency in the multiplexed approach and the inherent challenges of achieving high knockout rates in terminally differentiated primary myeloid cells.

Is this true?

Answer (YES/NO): YES